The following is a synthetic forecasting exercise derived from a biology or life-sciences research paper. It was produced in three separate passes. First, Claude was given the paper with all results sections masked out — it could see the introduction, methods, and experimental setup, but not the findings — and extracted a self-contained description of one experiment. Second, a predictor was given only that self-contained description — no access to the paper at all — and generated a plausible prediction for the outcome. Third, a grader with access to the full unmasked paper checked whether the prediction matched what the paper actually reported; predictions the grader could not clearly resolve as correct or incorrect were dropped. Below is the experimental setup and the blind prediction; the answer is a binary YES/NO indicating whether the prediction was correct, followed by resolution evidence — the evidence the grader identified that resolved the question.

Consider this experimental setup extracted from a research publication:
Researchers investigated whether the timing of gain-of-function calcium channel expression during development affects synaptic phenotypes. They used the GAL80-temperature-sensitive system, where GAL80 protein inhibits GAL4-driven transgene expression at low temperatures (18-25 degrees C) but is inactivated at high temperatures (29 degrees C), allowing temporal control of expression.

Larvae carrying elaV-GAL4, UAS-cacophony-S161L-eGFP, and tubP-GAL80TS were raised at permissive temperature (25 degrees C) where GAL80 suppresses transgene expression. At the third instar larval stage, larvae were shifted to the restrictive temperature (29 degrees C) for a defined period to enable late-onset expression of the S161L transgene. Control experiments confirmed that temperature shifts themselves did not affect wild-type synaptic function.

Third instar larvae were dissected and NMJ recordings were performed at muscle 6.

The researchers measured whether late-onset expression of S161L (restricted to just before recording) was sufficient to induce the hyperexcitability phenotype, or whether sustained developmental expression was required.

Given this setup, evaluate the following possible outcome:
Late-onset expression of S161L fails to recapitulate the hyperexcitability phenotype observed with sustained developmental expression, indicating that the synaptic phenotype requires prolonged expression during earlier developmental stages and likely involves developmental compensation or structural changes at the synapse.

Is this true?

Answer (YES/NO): NO